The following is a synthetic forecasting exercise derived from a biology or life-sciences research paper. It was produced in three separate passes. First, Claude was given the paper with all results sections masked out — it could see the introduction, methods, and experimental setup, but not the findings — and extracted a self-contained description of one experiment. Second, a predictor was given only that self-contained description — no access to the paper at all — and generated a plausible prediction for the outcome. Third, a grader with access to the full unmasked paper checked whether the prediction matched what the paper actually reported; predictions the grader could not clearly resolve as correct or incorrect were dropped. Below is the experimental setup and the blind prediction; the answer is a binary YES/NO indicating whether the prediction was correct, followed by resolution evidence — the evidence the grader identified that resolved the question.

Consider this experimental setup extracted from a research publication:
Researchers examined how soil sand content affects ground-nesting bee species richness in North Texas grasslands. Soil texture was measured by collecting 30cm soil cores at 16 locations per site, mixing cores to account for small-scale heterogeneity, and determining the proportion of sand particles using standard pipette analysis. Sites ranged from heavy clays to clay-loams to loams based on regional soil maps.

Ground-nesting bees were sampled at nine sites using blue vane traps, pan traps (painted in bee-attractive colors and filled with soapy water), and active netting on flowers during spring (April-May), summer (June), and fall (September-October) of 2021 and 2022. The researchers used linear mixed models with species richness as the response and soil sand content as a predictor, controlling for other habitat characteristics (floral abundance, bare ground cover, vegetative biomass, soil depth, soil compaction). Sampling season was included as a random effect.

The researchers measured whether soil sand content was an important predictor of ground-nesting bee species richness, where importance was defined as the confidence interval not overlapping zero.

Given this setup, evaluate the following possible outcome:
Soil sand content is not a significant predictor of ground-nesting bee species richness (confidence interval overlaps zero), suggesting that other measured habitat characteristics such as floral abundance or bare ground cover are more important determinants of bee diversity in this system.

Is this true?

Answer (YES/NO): NO